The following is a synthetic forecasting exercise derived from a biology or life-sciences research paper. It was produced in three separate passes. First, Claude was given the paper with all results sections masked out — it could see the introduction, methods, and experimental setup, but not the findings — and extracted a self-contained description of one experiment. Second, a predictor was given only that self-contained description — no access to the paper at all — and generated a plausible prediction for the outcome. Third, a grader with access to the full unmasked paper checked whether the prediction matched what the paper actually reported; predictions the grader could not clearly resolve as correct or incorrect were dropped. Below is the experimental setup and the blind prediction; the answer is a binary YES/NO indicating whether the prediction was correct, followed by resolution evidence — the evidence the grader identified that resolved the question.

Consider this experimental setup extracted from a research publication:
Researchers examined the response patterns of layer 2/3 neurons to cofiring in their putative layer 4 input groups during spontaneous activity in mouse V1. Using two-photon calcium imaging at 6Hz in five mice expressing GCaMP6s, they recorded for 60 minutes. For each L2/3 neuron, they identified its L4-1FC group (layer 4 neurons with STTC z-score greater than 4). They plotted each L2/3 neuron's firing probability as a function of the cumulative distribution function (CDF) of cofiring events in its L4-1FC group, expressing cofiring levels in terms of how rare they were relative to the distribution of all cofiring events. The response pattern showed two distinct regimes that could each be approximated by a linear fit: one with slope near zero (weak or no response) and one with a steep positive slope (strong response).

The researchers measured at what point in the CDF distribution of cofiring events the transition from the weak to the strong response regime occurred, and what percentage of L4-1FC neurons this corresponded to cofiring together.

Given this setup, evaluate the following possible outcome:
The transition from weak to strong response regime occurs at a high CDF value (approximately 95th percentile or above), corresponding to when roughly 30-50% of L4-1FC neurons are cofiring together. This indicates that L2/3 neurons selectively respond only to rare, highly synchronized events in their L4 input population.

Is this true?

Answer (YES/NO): NO